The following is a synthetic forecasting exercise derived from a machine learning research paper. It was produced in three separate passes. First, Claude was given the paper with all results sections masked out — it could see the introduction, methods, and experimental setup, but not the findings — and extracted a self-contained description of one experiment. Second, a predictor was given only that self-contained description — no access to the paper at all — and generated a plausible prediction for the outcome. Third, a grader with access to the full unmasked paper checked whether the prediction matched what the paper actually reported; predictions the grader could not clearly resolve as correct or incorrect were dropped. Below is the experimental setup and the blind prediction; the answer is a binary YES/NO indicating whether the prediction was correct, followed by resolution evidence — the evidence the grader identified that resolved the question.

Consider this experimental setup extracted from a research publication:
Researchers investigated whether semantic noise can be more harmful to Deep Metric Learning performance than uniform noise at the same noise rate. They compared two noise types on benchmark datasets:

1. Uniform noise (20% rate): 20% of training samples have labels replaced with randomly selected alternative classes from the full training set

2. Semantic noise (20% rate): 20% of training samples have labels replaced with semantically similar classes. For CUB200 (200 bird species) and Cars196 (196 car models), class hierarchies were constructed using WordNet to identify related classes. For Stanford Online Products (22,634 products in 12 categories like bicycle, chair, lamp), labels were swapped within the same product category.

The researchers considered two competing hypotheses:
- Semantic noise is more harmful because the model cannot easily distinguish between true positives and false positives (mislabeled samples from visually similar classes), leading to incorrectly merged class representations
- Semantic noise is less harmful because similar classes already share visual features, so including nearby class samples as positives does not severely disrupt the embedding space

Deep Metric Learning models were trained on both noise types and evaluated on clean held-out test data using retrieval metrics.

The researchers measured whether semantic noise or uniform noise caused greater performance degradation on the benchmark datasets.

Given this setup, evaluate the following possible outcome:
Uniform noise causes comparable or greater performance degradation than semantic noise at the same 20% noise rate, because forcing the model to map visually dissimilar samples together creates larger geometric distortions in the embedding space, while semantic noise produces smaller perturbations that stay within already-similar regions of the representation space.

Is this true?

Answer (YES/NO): NO